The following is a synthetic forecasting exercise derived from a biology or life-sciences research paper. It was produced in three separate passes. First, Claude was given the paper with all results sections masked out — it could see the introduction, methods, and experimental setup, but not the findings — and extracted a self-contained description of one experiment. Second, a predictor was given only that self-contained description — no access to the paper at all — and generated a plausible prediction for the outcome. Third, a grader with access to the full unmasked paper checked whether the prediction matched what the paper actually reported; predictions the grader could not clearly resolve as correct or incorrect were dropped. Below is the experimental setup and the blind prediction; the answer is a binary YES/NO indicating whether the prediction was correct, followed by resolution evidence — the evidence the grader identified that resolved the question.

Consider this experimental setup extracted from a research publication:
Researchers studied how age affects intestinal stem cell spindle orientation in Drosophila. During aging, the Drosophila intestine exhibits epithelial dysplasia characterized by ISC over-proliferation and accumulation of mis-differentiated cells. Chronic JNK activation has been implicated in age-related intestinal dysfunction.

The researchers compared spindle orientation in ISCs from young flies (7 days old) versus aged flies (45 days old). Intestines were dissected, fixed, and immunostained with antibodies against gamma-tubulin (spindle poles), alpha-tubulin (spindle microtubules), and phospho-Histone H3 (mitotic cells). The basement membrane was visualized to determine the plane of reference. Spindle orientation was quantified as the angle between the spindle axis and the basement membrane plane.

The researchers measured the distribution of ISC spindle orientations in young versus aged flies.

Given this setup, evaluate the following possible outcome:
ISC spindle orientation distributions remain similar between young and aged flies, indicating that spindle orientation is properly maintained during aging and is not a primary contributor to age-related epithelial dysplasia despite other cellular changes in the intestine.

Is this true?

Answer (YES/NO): NO